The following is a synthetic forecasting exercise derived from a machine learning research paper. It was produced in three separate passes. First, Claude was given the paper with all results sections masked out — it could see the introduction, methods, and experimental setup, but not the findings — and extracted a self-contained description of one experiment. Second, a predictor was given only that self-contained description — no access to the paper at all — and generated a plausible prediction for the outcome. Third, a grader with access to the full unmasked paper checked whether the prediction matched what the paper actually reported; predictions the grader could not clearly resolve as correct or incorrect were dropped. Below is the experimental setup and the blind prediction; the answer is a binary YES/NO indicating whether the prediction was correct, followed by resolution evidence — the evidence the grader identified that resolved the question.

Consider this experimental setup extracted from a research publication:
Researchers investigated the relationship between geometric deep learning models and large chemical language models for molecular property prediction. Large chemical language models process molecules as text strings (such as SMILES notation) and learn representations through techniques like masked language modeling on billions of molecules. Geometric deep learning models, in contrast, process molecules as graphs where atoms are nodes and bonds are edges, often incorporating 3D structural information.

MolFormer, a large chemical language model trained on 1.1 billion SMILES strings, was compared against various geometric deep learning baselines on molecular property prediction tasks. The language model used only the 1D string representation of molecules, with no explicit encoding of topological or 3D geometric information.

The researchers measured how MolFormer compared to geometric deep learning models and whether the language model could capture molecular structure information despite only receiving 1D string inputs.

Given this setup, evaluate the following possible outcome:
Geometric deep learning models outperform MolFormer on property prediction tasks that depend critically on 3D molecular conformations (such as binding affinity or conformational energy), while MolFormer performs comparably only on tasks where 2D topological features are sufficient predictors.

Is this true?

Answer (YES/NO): NO